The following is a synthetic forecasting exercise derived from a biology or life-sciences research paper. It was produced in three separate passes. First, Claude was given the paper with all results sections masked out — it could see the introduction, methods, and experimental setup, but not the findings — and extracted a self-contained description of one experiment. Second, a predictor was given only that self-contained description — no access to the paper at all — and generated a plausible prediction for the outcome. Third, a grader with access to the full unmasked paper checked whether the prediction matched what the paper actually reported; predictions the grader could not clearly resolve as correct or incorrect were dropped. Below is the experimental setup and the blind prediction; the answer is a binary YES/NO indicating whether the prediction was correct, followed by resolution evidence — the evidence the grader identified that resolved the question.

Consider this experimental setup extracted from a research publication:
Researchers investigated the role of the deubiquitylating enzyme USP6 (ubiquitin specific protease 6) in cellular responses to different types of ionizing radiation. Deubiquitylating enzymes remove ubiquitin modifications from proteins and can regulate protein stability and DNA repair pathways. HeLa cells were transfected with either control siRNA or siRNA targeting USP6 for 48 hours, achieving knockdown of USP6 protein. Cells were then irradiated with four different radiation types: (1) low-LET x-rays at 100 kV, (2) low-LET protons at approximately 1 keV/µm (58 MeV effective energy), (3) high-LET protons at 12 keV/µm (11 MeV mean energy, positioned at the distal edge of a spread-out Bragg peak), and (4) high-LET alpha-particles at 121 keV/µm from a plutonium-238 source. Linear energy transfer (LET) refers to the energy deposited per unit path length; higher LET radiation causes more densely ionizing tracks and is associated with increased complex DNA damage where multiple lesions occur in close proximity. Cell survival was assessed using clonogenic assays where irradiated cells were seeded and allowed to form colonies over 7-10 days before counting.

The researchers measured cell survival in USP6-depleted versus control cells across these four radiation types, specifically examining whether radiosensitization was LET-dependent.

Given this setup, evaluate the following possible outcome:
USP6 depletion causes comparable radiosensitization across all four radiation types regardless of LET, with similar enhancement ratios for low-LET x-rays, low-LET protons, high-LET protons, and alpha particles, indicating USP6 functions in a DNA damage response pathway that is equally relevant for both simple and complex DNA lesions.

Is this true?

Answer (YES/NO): NO